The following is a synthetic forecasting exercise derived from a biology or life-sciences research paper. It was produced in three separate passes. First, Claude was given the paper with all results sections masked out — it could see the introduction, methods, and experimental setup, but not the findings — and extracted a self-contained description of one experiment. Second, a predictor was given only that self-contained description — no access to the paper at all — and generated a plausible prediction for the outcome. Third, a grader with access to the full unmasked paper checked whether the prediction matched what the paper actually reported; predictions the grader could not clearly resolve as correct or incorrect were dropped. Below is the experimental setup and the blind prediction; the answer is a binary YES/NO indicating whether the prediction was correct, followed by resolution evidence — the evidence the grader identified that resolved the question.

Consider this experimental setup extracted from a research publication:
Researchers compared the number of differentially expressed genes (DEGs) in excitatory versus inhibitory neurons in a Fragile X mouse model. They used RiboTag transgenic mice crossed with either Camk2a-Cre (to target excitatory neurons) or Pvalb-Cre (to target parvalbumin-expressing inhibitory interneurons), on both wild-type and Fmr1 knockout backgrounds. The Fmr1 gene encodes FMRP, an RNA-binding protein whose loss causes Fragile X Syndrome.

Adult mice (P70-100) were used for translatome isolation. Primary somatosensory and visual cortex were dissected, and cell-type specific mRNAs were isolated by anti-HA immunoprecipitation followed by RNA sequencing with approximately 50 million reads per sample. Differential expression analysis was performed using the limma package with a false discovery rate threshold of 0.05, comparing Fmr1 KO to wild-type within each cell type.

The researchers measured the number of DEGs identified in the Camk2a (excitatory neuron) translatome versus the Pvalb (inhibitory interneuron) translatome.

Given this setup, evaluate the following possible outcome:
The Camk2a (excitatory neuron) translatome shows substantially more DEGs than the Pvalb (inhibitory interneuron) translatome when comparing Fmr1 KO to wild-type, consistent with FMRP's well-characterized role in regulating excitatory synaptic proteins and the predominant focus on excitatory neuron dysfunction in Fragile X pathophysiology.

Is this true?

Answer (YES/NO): YES